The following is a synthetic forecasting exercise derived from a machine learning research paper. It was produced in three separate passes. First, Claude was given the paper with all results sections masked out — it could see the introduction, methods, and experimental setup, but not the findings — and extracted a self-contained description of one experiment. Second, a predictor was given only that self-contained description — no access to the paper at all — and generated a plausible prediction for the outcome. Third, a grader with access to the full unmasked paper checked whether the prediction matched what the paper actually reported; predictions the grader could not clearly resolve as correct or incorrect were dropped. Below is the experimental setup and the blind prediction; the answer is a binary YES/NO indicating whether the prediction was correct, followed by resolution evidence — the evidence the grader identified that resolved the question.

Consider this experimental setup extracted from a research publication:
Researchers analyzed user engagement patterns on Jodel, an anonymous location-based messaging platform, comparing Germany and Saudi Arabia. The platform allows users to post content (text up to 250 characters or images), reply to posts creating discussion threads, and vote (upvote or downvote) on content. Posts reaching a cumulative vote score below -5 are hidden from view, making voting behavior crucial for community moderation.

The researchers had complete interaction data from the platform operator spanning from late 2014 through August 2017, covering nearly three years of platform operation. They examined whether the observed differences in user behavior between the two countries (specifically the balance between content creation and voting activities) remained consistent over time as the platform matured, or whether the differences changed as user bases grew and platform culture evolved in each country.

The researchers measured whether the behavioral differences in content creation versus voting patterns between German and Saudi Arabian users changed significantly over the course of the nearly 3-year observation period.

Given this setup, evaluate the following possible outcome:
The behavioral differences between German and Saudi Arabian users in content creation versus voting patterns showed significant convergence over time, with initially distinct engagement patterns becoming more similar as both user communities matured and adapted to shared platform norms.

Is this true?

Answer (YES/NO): NO